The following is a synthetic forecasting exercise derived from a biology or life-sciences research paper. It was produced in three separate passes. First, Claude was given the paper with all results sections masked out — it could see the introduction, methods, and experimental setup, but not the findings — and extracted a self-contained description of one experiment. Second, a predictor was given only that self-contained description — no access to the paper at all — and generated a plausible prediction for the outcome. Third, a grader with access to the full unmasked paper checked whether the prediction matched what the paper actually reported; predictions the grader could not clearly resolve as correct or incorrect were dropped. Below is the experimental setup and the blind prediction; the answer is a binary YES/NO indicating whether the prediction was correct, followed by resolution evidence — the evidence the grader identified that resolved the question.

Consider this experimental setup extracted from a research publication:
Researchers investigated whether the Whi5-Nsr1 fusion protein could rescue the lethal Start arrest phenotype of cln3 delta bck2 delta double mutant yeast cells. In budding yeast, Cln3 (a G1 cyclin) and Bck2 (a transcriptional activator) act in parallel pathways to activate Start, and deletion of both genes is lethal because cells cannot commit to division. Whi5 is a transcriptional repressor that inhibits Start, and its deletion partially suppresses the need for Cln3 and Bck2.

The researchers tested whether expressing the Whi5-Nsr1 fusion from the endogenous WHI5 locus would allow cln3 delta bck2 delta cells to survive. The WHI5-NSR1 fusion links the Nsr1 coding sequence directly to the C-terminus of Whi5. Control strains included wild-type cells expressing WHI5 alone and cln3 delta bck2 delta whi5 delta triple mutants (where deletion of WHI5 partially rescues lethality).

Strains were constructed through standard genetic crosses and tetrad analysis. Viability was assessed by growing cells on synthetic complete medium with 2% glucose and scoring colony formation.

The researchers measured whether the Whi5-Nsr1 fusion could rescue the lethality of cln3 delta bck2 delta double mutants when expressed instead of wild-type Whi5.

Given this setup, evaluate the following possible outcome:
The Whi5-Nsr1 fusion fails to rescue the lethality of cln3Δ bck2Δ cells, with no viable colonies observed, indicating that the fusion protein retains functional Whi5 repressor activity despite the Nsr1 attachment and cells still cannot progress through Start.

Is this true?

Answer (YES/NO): NO